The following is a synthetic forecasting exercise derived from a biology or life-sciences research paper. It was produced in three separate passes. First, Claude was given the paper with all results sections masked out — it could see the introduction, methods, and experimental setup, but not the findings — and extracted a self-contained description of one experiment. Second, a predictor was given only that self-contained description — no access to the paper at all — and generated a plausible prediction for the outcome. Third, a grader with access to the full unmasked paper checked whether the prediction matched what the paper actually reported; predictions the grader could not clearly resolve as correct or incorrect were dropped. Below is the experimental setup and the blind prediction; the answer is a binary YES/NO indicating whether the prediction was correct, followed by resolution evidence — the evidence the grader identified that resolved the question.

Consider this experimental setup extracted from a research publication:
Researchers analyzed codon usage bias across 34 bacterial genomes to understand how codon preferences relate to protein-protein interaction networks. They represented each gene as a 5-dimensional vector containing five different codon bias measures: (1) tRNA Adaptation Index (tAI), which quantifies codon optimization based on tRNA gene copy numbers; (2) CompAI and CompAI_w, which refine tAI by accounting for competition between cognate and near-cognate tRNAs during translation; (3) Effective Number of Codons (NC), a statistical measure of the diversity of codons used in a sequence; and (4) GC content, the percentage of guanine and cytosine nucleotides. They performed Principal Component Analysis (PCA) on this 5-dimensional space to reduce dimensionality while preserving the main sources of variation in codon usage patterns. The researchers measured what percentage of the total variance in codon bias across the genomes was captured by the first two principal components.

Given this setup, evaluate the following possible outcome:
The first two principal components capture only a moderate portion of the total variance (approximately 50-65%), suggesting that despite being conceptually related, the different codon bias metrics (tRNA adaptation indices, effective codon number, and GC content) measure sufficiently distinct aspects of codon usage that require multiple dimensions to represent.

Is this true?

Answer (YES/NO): YES